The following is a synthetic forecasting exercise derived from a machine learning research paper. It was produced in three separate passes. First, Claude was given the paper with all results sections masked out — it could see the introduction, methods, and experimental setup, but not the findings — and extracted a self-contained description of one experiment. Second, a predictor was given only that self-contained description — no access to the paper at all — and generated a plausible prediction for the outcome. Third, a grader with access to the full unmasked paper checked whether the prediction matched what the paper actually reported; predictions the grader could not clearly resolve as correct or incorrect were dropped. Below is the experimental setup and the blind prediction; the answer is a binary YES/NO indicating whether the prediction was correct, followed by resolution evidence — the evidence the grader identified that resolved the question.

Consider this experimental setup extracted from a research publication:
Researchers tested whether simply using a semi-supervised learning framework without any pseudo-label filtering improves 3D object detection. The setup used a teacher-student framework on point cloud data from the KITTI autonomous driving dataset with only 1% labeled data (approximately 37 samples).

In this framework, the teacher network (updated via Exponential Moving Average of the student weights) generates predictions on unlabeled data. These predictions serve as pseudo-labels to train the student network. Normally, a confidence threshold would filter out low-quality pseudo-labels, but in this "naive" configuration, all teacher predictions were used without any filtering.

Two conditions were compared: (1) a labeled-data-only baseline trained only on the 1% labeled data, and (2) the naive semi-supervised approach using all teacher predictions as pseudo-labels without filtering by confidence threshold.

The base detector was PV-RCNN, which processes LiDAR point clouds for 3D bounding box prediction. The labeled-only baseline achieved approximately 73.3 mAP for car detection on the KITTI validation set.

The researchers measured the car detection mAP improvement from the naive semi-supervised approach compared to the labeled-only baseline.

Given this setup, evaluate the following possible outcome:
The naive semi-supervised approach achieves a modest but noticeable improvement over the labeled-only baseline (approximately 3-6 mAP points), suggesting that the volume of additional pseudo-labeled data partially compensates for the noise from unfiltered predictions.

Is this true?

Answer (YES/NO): NO